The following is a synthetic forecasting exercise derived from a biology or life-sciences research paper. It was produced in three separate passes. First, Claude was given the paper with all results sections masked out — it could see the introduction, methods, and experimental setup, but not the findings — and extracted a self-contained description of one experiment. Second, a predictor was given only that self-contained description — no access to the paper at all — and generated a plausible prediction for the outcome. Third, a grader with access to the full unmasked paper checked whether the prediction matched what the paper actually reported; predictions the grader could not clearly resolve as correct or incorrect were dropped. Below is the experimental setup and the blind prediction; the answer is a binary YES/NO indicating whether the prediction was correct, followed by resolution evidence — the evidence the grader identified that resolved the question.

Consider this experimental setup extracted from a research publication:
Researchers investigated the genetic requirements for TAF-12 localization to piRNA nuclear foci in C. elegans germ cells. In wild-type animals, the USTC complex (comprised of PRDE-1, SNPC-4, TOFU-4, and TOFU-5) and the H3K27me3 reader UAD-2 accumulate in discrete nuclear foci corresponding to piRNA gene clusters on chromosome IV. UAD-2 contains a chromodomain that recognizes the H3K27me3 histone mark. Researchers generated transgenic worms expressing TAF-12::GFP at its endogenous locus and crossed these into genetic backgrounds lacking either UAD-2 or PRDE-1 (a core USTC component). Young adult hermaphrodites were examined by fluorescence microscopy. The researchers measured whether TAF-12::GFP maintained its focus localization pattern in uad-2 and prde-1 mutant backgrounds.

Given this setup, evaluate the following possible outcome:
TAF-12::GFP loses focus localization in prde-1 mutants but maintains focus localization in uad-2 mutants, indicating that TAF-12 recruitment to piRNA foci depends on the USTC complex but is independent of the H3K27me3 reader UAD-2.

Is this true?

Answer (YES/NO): NO